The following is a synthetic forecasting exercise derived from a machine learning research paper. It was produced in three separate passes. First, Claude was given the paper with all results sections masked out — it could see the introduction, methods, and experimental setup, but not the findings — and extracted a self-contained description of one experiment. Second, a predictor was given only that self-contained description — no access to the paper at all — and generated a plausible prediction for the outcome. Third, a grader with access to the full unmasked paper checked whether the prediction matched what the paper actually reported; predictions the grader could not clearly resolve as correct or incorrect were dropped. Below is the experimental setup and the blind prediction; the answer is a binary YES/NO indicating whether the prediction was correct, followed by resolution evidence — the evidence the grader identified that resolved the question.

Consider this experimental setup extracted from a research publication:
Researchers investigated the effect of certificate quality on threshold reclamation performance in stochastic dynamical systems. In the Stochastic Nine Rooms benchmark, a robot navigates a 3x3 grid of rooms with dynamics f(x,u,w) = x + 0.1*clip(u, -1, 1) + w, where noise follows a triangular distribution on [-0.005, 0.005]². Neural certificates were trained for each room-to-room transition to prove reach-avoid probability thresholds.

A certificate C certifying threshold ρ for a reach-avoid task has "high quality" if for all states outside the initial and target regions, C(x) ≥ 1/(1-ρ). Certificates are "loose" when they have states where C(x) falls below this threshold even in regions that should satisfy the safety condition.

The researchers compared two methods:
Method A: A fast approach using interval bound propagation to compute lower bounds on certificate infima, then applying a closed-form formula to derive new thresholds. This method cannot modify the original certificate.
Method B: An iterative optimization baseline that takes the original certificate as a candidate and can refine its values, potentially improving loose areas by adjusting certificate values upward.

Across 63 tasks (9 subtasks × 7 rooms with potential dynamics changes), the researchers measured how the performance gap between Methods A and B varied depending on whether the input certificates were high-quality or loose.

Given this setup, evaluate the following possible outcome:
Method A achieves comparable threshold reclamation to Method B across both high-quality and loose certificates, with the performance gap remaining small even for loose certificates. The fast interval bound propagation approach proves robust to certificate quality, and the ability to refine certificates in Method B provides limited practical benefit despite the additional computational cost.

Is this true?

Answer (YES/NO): NO